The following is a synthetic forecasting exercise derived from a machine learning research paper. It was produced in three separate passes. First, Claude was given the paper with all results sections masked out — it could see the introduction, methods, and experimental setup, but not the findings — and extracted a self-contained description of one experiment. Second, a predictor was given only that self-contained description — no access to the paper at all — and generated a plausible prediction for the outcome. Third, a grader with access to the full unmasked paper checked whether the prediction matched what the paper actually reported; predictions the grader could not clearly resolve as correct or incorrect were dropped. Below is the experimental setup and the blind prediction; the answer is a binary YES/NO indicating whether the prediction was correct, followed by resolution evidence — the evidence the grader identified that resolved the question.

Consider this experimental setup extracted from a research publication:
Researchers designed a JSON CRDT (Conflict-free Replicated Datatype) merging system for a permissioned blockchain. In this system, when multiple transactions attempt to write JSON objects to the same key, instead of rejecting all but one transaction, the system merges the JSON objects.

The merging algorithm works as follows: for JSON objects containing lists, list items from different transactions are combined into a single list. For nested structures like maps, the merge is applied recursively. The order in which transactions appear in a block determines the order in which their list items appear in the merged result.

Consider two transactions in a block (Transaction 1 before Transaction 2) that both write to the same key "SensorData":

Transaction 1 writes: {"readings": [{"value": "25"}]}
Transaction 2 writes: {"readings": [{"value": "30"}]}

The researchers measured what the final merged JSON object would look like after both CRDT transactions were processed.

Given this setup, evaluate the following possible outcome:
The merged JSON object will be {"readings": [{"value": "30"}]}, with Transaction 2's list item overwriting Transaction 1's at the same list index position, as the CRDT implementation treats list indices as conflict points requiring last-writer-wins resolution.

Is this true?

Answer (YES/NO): NO